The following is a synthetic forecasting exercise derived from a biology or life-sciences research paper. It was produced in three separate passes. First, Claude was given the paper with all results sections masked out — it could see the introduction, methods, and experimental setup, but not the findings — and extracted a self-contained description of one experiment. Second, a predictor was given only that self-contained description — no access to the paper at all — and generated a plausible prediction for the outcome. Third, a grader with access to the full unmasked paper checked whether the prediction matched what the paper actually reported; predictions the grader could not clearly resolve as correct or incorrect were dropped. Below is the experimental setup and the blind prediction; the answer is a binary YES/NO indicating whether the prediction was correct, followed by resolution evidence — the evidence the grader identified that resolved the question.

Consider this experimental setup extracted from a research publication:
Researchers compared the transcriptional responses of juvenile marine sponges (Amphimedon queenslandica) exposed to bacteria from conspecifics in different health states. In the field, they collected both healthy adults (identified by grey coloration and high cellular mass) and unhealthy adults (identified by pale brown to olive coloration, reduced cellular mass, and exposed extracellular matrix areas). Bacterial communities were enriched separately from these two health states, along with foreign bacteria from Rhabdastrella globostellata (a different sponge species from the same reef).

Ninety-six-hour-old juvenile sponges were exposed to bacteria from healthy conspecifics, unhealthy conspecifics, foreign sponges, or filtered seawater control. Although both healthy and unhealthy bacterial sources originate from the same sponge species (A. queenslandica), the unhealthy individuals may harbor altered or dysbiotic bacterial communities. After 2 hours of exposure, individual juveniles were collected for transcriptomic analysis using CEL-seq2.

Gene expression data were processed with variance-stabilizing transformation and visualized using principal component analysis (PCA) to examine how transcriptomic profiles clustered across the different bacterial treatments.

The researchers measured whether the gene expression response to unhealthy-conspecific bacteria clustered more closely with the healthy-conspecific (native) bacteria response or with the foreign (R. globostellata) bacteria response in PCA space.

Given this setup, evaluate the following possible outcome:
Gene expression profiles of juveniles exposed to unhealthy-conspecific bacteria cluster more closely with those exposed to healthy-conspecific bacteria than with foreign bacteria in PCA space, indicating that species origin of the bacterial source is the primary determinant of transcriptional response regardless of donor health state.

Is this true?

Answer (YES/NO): YES